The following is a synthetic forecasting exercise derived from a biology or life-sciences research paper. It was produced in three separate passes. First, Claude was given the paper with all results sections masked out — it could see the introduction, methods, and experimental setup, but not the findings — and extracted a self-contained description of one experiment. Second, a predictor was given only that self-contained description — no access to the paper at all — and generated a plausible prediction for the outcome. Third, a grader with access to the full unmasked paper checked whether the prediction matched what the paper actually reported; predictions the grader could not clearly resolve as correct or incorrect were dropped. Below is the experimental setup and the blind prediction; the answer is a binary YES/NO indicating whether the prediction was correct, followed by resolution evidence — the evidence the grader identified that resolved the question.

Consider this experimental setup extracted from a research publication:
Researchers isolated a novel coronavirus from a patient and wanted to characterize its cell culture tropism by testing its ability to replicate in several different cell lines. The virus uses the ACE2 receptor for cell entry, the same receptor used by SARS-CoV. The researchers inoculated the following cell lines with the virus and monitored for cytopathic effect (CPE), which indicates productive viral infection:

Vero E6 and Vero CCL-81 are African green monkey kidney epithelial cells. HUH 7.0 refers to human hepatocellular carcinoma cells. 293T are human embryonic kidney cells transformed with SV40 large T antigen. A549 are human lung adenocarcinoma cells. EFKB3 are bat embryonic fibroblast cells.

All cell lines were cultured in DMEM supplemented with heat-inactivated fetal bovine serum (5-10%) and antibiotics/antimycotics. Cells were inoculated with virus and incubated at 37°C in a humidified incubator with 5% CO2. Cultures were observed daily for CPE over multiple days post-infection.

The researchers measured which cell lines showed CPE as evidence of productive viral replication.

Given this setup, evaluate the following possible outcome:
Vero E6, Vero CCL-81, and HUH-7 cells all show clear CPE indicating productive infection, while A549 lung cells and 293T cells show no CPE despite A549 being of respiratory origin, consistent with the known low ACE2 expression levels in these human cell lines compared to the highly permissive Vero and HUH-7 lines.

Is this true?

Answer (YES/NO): NO